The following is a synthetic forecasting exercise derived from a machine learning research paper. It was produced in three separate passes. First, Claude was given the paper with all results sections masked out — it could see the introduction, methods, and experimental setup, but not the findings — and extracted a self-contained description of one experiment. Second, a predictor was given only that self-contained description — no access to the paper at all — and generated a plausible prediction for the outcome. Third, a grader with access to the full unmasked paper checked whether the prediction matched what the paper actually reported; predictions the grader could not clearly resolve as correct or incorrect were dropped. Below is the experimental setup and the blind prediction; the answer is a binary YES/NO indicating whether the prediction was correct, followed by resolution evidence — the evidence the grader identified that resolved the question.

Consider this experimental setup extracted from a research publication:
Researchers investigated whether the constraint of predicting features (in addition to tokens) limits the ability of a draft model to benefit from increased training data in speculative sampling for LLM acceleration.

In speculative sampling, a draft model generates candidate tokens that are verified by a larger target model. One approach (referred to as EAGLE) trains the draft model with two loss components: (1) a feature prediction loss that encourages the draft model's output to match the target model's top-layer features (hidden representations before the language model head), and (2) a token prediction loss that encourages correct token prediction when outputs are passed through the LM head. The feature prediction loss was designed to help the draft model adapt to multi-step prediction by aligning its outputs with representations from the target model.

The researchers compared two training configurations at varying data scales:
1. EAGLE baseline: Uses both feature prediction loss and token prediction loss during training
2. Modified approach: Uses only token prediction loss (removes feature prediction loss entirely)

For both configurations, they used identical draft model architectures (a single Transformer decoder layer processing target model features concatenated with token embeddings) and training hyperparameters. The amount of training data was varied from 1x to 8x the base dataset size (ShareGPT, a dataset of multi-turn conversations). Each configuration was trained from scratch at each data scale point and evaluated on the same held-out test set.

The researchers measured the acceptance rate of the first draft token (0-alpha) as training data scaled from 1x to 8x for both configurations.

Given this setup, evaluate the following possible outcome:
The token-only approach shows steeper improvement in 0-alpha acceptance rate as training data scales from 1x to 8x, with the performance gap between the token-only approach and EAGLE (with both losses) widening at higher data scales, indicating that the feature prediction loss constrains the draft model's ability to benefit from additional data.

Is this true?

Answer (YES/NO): YES